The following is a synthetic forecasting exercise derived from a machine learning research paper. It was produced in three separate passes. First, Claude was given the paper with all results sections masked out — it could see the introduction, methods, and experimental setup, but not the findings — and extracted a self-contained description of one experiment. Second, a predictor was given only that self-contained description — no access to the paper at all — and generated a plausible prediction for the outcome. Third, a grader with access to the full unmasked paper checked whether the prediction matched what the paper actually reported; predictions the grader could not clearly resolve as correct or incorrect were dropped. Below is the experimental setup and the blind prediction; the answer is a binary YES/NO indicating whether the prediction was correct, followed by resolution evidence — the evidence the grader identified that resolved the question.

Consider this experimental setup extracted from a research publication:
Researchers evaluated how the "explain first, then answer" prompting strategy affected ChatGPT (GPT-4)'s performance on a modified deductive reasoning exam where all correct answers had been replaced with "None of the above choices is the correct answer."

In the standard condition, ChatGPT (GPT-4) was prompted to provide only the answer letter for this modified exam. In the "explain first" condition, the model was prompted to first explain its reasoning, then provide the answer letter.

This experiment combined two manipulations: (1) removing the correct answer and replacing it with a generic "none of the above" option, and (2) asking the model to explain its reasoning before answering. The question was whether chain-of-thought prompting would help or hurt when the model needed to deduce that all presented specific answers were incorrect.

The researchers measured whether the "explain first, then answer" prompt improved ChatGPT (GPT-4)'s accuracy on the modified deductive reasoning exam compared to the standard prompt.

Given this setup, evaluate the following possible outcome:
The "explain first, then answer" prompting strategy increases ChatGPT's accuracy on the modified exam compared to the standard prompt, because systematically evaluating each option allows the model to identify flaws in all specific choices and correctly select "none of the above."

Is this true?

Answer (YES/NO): YES